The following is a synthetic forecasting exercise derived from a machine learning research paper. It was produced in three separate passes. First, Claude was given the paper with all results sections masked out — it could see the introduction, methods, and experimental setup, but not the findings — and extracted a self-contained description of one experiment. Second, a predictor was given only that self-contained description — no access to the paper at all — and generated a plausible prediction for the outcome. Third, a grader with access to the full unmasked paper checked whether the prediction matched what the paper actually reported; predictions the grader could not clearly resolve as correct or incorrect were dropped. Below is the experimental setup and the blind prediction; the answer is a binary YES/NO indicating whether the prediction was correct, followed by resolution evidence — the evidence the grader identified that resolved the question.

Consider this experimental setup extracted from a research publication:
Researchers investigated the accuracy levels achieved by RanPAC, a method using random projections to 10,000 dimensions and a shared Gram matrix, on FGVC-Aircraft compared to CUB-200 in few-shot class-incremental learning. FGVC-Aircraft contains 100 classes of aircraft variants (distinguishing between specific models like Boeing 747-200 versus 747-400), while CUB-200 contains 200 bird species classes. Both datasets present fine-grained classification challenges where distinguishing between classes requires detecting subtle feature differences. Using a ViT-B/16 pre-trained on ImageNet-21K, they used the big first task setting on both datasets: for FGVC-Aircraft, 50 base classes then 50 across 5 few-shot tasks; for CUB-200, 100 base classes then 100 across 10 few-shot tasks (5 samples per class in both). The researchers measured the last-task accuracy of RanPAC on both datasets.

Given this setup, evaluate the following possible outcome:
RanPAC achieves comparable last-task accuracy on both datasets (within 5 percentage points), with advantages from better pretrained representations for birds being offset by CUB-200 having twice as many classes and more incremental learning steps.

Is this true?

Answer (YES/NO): NO